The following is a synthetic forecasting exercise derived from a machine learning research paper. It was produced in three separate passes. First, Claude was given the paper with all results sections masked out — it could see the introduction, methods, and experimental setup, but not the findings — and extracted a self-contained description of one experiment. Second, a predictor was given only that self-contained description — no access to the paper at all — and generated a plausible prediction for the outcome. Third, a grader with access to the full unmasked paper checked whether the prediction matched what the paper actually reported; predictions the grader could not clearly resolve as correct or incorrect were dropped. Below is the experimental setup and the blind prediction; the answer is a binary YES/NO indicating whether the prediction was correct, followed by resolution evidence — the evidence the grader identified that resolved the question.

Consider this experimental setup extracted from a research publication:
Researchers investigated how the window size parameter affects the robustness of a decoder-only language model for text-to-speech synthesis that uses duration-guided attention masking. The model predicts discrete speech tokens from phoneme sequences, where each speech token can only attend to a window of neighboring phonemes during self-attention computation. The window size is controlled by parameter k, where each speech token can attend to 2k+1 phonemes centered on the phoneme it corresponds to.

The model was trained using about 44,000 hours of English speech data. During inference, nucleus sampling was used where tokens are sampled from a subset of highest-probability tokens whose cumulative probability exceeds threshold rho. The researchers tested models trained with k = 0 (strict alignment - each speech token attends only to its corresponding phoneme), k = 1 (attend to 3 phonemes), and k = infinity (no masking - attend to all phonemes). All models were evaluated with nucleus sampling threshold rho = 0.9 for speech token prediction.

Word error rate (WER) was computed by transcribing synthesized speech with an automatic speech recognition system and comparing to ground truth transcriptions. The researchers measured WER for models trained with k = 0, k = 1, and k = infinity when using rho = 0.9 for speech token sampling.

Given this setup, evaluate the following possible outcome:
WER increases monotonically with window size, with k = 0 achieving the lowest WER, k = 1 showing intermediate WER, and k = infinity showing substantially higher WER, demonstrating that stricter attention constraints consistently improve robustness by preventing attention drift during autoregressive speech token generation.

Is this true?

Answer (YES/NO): NO